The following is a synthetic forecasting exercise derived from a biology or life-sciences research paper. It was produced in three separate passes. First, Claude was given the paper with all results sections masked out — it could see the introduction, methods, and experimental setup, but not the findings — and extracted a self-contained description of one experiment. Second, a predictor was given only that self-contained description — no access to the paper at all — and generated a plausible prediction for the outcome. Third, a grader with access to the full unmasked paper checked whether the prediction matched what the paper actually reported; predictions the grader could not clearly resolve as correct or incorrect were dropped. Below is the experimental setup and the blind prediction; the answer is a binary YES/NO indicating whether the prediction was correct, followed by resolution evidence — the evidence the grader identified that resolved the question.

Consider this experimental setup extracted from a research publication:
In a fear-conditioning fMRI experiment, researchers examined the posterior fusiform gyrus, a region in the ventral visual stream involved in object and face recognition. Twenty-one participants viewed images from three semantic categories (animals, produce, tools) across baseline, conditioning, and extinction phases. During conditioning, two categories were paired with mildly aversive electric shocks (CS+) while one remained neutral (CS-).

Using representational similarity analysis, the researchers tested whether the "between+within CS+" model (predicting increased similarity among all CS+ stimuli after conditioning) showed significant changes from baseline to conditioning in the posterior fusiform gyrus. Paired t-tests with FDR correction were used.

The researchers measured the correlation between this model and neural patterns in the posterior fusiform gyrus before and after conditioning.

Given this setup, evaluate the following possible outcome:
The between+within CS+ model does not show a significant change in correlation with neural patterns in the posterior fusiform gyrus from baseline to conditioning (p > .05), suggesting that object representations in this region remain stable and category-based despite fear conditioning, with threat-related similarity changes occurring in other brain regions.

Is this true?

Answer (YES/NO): YES